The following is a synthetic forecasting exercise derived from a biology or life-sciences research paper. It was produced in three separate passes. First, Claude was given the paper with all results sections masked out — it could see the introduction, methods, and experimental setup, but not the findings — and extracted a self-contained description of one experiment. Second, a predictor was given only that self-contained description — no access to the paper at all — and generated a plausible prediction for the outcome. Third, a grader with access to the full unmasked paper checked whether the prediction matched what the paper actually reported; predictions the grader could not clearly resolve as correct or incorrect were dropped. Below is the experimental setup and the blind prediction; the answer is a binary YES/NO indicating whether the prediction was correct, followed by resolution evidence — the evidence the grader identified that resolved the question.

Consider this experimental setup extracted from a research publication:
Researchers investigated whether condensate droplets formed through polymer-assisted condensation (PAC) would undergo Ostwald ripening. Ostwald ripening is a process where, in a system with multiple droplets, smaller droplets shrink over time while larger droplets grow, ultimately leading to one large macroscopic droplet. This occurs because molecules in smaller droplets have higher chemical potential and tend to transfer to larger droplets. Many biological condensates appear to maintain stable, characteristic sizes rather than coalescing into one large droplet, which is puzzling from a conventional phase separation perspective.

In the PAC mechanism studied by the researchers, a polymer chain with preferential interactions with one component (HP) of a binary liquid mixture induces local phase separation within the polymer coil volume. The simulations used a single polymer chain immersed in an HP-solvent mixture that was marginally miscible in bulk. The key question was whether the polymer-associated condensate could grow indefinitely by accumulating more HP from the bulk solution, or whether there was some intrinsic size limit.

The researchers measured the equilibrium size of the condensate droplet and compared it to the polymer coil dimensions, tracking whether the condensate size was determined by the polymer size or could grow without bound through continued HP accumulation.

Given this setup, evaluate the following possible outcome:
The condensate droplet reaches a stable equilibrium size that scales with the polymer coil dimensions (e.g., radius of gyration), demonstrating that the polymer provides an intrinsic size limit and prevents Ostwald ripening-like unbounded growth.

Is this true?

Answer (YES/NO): YES